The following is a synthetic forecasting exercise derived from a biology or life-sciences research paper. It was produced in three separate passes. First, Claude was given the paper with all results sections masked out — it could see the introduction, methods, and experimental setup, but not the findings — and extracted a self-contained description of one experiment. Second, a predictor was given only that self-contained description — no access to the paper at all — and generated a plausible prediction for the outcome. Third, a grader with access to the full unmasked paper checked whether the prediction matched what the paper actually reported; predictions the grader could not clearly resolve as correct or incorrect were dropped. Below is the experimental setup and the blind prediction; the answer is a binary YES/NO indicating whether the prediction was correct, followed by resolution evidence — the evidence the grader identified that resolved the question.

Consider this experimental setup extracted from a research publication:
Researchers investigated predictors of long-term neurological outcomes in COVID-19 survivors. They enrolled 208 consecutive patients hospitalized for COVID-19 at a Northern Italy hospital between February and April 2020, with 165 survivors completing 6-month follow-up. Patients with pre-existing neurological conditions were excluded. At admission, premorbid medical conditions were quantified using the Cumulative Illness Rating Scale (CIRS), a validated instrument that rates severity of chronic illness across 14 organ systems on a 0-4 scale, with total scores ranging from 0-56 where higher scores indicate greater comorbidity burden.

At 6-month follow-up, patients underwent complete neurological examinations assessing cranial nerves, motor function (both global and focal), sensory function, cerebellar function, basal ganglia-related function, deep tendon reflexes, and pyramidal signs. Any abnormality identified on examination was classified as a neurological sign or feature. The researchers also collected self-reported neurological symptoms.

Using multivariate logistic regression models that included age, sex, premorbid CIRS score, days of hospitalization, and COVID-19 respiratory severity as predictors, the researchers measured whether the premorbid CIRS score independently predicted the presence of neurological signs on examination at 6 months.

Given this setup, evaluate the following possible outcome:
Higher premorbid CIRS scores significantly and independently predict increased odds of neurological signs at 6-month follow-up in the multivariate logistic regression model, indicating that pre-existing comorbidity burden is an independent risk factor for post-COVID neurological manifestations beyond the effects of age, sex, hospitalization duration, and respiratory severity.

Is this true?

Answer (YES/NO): YES